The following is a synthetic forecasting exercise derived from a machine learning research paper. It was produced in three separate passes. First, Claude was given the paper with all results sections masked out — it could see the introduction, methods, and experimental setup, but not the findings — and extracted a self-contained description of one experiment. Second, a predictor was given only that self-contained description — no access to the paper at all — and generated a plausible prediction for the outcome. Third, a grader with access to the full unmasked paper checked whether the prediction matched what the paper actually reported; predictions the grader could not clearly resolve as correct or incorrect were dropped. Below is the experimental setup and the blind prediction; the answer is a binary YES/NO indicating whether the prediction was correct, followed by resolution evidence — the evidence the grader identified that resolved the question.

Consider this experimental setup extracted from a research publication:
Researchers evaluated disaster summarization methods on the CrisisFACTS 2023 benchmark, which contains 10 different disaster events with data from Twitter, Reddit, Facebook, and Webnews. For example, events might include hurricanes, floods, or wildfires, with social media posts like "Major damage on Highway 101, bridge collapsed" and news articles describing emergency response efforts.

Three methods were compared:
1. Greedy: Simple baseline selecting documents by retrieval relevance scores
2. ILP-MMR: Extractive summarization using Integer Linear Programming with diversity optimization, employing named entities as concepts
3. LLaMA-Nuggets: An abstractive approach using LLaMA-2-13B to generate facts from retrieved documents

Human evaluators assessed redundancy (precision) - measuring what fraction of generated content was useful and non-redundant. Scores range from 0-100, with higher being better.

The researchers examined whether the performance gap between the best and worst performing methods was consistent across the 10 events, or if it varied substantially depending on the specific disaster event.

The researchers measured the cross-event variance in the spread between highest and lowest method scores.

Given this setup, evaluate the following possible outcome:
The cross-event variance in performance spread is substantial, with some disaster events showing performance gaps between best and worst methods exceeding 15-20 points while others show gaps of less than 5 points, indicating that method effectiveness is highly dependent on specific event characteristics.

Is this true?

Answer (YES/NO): YES